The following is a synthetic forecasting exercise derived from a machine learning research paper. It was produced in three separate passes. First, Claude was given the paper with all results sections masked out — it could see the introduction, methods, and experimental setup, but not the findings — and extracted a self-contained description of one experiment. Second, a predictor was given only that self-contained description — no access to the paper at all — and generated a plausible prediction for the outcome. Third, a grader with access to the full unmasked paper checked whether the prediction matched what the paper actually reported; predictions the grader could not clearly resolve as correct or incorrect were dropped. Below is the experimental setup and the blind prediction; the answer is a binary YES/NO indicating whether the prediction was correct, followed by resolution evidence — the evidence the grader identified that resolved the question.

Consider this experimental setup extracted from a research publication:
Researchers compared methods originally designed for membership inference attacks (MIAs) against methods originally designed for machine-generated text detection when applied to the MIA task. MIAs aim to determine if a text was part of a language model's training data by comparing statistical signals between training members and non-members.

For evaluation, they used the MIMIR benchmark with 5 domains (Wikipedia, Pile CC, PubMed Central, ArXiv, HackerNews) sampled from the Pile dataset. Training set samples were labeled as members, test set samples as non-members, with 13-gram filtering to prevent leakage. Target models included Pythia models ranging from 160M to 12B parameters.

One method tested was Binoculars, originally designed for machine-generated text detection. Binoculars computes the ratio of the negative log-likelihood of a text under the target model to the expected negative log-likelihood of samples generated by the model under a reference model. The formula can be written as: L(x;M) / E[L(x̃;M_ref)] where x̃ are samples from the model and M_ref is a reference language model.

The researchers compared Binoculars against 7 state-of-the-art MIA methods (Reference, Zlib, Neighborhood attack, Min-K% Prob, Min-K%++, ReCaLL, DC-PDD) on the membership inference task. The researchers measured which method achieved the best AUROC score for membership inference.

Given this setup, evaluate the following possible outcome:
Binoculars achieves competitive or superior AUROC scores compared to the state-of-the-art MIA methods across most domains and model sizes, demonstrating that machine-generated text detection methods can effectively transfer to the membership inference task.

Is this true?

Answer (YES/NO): YES